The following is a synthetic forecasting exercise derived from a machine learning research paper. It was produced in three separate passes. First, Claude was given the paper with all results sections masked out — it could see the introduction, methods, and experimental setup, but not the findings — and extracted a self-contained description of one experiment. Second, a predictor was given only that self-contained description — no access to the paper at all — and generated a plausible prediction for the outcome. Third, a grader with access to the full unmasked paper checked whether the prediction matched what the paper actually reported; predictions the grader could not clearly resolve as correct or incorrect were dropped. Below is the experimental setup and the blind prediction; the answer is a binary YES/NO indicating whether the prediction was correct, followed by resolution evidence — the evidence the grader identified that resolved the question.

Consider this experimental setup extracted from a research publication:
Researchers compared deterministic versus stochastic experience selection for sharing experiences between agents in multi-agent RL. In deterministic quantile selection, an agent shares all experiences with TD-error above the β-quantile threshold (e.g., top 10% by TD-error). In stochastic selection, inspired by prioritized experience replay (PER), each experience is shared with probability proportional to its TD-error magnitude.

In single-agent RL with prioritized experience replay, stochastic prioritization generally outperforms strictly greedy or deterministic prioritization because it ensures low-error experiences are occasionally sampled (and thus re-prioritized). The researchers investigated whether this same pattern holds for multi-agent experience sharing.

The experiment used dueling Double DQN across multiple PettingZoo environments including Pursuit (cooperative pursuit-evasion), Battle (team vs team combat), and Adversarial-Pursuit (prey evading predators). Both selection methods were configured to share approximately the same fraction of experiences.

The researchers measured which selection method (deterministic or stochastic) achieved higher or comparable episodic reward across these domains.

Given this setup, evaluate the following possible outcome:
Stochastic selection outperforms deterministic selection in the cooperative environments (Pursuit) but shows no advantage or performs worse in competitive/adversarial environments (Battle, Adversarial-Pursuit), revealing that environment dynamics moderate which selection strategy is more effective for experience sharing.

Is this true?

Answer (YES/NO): NO